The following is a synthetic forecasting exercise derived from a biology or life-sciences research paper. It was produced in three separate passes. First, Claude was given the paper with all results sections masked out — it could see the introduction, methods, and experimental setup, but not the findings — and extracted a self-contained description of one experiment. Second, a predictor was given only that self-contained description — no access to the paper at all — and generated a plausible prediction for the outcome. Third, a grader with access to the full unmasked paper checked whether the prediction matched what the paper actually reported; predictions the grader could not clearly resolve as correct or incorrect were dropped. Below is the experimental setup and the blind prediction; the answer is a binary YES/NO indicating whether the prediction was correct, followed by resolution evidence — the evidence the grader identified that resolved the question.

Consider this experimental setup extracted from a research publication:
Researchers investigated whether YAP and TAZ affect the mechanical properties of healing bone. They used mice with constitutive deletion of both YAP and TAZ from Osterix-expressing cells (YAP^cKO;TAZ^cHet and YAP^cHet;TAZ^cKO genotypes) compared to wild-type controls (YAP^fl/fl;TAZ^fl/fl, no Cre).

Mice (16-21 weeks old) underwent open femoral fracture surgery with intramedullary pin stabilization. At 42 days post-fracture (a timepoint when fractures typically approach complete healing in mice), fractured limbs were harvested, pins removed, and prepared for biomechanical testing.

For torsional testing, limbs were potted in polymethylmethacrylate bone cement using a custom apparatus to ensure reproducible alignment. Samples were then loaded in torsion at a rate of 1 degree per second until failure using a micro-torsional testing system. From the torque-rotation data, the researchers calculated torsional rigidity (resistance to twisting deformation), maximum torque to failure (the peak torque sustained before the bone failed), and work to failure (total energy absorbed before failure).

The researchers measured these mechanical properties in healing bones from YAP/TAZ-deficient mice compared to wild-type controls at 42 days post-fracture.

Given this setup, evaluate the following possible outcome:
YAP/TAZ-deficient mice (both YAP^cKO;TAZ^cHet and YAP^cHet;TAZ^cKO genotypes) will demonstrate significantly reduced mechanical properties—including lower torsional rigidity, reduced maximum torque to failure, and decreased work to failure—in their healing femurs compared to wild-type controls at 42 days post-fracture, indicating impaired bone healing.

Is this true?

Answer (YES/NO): NO